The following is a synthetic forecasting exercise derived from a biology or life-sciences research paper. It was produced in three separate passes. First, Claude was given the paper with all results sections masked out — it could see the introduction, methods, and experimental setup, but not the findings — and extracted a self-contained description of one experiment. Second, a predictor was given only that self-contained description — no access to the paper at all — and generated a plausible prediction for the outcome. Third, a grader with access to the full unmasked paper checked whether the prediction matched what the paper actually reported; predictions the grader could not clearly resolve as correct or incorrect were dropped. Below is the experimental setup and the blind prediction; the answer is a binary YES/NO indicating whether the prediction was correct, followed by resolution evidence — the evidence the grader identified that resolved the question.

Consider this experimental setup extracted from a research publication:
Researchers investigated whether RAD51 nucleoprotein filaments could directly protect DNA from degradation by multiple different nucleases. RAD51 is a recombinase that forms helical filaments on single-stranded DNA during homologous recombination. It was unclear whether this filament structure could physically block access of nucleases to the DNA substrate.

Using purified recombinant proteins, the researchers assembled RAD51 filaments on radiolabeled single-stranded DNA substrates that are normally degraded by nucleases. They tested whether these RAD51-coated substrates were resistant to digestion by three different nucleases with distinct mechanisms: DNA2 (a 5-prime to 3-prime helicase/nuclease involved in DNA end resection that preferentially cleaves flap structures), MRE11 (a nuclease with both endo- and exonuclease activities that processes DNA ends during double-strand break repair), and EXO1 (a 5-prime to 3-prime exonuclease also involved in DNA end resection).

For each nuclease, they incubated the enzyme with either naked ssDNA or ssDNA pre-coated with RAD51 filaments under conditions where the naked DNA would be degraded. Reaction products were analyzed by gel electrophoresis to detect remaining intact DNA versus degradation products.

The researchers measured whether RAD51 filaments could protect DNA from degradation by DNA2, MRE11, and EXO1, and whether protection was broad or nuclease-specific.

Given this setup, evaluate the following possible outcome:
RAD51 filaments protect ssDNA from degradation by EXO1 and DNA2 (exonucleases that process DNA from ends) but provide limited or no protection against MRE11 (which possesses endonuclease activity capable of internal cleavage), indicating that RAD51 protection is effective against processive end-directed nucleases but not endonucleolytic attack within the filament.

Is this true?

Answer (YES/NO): NO